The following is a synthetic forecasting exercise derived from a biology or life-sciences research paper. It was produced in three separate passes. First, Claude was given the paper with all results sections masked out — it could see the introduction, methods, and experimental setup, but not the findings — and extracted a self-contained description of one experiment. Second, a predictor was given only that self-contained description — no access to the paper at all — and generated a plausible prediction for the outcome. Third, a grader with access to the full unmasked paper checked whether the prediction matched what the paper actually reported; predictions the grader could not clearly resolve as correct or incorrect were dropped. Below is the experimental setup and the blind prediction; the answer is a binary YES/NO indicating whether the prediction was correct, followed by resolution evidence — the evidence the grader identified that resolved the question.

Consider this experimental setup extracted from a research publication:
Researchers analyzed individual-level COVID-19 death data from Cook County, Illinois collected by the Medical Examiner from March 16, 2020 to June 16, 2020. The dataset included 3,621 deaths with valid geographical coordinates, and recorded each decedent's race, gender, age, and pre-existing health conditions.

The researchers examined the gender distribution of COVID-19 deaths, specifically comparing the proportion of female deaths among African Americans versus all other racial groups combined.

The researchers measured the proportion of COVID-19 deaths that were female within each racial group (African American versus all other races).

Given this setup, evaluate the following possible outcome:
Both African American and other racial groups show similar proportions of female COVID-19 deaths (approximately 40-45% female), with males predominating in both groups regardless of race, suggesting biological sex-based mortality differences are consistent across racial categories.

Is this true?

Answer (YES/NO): NO